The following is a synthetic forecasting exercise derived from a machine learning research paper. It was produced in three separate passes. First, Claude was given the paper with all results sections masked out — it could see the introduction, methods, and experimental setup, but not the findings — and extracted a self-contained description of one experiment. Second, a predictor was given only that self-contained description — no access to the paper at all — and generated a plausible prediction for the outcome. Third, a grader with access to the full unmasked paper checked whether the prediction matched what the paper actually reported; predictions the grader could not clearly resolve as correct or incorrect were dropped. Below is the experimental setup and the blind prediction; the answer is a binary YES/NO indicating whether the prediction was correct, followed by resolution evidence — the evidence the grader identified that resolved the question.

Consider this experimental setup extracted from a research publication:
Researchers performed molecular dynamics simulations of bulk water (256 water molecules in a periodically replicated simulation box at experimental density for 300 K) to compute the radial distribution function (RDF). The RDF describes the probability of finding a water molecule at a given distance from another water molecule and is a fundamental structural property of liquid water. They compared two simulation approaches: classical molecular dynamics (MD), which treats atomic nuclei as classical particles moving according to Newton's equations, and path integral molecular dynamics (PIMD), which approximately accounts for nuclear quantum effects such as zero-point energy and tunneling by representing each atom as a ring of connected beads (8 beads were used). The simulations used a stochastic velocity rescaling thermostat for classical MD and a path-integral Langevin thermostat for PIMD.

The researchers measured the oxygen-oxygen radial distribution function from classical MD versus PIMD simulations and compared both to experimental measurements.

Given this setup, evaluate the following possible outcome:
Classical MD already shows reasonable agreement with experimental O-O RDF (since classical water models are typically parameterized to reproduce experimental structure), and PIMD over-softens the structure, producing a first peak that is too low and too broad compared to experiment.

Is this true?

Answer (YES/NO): NO